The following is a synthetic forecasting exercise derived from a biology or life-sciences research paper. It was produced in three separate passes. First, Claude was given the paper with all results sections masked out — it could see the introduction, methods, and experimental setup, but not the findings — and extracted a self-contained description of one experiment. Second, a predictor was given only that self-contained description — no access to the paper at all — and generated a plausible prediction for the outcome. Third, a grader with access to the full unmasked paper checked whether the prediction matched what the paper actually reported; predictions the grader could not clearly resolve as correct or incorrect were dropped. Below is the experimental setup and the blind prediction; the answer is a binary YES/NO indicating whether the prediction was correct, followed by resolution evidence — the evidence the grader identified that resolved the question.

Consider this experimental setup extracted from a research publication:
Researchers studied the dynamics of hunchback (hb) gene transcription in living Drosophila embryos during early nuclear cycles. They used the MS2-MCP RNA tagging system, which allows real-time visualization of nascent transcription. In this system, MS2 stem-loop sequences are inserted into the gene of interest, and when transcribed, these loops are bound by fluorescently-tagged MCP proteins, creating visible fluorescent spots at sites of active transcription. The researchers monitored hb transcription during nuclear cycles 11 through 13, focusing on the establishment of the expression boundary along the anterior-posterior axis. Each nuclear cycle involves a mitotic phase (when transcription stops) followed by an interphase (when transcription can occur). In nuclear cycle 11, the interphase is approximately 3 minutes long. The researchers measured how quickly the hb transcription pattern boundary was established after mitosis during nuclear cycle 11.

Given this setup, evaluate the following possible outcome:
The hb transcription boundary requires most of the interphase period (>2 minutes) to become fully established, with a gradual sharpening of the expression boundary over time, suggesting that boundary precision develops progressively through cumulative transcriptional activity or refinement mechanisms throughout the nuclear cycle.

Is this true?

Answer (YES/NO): NO